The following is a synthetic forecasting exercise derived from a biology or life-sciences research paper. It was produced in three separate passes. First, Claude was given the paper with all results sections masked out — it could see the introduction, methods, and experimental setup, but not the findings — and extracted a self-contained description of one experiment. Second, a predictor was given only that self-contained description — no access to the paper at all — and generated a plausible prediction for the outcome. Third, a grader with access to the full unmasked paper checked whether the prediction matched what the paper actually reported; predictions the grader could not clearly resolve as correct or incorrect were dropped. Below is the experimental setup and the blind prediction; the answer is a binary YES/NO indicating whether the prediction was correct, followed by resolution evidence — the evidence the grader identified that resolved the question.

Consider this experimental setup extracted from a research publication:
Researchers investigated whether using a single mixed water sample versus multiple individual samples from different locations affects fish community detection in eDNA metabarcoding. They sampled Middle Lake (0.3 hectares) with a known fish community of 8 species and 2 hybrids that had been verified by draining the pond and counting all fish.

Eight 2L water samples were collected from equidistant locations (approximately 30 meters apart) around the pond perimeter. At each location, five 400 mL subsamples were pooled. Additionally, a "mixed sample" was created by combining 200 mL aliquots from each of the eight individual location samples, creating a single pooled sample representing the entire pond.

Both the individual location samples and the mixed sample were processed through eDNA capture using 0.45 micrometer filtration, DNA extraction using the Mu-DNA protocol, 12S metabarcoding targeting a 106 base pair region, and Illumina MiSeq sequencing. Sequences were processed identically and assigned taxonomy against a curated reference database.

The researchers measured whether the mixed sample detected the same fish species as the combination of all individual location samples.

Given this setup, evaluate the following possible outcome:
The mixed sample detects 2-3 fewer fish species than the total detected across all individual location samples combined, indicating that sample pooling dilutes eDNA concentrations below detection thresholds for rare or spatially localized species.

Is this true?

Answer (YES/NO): YES